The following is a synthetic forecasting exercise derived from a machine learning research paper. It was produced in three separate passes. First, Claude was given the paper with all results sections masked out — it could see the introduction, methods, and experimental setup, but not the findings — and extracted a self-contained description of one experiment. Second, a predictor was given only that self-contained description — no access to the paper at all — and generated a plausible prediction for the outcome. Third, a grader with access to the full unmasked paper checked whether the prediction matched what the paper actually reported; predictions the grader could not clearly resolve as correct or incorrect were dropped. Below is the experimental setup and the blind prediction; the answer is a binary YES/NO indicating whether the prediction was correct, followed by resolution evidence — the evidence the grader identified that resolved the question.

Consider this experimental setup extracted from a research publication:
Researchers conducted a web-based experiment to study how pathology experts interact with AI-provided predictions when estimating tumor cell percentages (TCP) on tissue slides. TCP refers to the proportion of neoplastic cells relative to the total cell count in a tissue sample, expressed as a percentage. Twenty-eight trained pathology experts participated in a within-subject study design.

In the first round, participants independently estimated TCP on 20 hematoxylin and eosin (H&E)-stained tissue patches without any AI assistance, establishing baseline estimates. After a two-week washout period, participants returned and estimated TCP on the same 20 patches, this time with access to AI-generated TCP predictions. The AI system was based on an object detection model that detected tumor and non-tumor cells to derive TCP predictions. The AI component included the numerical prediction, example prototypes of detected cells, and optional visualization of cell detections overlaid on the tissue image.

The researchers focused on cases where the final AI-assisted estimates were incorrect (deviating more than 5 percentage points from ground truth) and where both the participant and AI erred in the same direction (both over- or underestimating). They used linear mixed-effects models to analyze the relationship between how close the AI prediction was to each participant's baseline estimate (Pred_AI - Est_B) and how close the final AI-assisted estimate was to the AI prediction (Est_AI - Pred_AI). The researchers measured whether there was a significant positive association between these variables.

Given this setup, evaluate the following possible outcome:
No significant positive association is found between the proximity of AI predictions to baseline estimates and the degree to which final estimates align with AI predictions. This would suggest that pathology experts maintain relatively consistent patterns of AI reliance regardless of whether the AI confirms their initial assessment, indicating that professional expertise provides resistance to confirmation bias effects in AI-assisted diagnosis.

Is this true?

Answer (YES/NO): NO